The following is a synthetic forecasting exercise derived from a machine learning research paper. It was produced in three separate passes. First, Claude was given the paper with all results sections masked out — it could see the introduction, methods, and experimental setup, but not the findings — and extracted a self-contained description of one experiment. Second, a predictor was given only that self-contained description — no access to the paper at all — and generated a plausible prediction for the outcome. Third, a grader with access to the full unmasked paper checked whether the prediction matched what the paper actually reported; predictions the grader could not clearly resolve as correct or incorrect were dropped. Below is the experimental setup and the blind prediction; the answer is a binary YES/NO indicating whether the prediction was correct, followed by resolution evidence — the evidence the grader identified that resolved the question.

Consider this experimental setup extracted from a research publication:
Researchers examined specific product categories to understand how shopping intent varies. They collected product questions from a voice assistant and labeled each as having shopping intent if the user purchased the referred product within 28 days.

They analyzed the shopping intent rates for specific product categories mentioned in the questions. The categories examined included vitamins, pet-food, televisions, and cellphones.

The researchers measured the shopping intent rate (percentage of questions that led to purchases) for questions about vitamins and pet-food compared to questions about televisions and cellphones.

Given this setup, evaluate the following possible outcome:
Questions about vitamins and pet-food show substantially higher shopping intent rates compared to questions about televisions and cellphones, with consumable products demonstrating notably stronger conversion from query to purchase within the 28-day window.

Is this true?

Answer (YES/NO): YES